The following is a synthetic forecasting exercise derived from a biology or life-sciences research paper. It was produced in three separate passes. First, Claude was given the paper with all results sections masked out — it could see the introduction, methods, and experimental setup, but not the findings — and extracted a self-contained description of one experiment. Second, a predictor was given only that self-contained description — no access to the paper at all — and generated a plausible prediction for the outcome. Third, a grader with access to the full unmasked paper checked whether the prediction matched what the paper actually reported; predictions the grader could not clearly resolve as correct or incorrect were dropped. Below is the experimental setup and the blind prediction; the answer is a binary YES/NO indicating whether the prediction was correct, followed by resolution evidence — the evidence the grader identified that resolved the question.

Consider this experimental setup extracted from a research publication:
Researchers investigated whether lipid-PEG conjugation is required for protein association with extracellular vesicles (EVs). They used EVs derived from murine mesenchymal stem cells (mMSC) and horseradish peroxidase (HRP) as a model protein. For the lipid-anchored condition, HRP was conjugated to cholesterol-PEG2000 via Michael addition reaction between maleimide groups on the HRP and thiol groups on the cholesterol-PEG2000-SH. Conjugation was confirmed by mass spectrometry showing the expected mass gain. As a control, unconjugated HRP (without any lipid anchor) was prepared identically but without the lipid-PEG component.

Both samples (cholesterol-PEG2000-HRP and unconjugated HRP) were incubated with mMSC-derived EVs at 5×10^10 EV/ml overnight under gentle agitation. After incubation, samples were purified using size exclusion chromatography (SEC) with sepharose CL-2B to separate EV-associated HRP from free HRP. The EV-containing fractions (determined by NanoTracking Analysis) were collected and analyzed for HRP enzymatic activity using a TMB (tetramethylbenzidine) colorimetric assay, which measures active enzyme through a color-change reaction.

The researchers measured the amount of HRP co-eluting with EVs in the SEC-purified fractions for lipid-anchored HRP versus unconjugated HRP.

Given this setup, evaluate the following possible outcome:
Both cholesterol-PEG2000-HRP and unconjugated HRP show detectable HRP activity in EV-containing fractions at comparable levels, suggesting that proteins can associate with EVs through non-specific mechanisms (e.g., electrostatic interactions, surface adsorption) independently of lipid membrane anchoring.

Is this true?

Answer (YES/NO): NO